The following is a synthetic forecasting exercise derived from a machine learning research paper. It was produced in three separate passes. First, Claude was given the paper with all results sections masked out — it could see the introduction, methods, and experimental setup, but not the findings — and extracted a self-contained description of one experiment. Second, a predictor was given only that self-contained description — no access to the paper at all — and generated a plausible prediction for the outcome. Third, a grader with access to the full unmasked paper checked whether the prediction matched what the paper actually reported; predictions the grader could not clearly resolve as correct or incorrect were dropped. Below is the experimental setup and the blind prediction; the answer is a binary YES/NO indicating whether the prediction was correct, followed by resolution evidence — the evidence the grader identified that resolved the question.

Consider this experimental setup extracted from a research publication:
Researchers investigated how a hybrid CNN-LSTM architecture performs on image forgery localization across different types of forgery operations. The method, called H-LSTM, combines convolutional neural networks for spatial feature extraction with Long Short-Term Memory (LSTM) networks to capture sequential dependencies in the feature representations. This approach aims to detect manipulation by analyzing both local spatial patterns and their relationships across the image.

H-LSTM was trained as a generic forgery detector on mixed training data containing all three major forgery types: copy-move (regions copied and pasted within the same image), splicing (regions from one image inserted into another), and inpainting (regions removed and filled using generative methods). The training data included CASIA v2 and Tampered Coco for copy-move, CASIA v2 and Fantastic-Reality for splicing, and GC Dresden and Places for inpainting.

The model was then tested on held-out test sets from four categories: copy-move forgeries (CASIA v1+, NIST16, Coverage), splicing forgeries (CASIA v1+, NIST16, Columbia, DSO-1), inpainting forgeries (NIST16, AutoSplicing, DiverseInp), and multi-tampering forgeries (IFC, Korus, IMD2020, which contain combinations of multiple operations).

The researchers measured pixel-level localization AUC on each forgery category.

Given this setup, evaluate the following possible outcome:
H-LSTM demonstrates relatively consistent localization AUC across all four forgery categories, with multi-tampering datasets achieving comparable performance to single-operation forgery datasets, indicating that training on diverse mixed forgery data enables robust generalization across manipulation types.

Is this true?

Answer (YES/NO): NO